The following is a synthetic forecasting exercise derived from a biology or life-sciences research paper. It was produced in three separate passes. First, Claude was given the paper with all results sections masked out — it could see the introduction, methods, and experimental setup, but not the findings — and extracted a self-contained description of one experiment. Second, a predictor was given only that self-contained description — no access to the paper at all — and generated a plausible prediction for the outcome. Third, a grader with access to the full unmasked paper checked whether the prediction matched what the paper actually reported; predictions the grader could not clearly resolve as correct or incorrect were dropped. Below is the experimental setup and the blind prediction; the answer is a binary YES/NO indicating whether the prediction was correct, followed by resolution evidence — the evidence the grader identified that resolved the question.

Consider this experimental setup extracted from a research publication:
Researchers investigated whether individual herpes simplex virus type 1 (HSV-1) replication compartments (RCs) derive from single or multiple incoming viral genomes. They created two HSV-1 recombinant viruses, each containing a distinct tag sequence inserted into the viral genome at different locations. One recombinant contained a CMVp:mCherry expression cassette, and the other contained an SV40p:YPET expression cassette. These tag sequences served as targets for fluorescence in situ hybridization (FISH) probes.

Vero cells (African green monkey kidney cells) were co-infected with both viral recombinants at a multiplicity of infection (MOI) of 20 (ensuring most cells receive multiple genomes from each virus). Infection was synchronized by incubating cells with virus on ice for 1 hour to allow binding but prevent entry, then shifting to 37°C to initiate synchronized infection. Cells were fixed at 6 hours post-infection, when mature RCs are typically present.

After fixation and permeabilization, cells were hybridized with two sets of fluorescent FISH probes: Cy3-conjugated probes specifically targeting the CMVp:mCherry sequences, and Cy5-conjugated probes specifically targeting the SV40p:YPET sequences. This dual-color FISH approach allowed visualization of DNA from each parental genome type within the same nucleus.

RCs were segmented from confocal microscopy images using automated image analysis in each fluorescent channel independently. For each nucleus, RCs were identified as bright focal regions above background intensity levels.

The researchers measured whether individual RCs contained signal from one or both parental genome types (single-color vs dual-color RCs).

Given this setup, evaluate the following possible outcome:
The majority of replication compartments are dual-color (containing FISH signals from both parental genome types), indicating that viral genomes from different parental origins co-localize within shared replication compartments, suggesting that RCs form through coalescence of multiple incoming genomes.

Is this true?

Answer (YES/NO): NO